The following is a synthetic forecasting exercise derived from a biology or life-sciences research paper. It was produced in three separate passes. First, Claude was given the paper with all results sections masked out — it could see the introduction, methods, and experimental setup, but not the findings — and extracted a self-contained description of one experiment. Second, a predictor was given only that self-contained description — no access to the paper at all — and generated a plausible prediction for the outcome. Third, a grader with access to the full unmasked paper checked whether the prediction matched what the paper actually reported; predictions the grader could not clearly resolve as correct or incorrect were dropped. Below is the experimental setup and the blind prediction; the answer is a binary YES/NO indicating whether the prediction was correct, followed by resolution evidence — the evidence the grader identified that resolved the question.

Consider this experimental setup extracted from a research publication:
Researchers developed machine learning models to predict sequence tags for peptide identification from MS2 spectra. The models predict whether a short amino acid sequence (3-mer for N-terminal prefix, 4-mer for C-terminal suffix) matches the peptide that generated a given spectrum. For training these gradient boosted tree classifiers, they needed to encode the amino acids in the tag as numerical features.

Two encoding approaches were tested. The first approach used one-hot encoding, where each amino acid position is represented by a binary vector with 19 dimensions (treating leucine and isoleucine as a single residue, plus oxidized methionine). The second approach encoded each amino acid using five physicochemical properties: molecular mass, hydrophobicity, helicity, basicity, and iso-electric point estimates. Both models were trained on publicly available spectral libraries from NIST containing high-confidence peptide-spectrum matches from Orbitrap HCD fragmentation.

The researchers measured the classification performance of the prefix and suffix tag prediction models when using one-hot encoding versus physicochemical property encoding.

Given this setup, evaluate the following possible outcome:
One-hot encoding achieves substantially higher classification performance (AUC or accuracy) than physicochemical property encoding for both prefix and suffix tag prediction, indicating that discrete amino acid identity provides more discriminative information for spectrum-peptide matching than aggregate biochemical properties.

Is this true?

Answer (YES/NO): NO